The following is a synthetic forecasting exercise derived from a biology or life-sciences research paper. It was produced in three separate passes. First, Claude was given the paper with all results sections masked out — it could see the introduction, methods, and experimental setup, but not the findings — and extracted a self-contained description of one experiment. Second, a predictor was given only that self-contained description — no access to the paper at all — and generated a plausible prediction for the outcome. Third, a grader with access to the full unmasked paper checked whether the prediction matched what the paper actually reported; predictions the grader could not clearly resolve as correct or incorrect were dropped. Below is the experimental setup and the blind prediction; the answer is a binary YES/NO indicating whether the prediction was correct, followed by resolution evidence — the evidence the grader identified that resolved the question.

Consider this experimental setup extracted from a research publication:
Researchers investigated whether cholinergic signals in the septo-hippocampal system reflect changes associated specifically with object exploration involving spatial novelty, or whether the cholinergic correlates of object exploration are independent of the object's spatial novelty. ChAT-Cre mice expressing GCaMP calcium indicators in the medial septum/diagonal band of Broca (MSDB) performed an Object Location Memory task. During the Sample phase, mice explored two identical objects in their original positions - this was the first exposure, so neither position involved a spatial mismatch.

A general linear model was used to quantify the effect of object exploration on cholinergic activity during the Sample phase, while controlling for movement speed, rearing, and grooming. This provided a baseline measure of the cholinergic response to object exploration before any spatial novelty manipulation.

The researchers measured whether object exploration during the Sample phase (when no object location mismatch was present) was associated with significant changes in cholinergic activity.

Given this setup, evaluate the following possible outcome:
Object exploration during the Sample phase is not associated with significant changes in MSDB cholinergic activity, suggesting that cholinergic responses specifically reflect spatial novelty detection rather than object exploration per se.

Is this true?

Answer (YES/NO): NO